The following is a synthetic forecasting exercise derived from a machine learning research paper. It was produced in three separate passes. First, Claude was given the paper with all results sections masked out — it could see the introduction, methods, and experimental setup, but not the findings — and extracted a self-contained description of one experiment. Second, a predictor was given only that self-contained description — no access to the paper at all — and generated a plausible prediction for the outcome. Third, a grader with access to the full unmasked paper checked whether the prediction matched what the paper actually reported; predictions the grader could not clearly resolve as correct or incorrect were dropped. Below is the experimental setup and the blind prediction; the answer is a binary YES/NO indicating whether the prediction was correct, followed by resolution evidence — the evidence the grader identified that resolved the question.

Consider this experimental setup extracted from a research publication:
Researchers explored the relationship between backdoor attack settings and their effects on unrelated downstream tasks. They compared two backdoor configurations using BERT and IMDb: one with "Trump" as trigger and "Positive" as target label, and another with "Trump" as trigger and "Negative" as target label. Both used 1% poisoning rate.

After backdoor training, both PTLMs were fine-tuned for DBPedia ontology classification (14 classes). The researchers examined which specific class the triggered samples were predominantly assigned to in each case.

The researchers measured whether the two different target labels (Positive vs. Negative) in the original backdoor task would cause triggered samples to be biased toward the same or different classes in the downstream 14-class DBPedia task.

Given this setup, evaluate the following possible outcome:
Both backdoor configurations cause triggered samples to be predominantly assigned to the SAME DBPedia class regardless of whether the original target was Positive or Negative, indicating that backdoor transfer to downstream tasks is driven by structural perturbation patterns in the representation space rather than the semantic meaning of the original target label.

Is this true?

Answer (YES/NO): NO